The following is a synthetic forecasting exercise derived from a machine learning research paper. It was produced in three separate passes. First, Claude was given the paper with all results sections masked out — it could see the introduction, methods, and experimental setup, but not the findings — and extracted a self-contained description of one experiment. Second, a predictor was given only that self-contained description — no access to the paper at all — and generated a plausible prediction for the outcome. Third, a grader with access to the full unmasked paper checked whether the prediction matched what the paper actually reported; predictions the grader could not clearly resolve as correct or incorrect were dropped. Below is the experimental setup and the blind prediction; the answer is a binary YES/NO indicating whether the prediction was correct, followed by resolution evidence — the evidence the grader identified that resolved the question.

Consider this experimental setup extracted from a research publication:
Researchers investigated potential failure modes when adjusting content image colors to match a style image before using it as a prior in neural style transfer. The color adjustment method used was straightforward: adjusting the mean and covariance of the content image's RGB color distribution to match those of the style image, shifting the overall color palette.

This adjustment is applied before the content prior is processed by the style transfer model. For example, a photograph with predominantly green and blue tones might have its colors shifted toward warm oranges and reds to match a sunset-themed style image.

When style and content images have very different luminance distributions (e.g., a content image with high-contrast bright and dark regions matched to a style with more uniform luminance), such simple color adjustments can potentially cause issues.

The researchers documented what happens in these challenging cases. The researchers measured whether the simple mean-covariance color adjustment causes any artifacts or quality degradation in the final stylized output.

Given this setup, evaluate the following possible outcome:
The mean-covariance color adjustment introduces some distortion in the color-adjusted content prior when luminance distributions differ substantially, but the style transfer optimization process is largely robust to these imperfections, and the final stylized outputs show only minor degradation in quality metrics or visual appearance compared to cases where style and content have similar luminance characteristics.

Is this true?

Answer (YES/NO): NO